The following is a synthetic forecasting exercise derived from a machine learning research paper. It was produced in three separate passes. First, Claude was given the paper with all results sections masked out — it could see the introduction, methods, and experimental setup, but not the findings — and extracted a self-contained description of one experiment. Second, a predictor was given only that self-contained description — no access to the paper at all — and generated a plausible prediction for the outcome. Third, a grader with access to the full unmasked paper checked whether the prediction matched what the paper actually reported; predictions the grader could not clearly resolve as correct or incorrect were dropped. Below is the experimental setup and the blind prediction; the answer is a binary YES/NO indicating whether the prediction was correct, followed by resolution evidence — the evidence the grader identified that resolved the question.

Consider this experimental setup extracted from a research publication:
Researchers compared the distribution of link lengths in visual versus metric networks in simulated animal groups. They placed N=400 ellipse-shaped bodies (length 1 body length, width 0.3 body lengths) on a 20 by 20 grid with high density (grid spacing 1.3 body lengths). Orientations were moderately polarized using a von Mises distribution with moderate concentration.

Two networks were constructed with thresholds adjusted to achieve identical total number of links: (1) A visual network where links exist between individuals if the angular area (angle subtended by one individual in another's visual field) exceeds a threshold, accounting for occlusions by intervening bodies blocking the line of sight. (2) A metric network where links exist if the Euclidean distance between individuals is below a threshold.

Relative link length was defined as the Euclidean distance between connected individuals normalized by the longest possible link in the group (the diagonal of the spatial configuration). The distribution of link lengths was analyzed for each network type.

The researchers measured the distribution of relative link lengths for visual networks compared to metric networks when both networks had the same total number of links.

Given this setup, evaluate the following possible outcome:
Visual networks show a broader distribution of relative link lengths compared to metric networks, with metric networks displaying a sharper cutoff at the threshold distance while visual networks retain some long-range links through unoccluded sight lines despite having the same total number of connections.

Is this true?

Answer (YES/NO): YES